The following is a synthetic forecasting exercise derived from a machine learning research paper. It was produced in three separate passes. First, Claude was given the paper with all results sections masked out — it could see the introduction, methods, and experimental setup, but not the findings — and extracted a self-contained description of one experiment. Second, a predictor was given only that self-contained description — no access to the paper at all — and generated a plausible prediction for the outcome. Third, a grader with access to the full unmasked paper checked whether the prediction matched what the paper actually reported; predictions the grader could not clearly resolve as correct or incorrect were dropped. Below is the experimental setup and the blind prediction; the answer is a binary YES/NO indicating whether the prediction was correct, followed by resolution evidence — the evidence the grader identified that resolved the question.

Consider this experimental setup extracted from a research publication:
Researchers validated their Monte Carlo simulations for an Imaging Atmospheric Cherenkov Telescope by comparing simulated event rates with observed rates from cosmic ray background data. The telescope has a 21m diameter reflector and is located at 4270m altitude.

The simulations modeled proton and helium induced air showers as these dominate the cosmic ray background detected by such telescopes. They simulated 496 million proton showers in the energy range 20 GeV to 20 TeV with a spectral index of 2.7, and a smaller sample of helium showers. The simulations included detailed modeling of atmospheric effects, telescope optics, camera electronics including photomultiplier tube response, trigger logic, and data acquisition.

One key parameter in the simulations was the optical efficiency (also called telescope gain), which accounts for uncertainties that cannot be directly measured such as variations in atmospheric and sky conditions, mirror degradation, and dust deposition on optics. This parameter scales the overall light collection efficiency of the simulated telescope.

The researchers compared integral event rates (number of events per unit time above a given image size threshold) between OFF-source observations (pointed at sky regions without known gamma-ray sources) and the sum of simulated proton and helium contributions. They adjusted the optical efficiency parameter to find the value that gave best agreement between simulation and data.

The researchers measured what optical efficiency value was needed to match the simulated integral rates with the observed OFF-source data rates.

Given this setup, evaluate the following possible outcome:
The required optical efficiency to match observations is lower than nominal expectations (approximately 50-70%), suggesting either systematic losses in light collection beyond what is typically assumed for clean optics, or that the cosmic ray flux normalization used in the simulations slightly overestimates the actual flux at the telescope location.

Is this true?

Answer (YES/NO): NO